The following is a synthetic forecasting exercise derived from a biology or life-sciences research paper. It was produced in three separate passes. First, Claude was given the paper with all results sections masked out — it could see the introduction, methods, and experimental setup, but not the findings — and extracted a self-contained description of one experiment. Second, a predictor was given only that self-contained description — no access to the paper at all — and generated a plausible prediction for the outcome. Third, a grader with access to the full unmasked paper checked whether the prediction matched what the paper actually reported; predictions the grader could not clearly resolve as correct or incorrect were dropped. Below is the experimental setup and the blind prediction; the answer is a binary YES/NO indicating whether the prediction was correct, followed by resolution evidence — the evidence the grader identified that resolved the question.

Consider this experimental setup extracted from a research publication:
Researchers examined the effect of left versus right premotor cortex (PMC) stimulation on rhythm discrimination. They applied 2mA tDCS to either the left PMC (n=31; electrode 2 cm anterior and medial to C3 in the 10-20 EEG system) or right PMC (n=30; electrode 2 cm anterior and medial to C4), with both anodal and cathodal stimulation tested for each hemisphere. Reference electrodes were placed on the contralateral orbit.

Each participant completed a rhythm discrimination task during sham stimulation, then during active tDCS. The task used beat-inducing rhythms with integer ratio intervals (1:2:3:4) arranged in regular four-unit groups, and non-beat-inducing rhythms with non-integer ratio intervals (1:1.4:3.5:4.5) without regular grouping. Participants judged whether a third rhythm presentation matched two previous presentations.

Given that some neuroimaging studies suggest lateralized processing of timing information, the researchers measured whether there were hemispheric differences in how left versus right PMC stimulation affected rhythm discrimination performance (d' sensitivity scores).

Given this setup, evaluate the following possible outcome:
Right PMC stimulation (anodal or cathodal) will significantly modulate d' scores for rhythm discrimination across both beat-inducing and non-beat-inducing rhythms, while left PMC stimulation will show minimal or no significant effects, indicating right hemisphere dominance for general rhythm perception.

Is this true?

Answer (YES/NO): NO